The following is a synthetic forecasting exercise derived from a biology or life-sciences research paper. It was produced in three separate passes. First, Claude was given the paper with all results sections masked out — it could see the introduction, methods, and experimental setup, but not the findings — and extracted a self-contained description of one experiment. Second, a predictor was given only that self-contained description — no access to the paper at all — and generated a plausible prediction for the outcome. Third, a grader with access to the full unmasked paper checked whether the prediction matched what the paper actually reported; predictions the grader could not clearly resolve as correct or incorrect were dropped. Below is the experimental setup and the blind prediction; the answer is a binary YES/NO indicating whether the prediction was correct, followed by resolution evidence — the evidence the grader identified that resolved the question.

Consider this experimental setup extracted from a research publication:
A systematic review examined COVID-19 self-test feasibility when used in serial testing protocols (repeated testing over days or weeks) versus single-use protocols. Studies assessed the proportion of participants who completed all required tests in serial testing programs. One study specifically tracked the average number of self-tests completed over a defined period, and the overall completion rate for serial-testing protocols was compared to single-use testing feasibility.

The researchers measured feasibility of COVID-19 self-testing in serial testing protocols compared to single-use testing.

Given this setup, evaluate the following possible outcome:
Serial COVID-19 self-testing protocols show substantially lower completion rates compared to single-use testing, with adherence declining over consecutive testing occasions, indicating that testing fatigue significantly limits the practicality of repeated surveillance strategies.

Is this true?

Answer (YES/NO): NO